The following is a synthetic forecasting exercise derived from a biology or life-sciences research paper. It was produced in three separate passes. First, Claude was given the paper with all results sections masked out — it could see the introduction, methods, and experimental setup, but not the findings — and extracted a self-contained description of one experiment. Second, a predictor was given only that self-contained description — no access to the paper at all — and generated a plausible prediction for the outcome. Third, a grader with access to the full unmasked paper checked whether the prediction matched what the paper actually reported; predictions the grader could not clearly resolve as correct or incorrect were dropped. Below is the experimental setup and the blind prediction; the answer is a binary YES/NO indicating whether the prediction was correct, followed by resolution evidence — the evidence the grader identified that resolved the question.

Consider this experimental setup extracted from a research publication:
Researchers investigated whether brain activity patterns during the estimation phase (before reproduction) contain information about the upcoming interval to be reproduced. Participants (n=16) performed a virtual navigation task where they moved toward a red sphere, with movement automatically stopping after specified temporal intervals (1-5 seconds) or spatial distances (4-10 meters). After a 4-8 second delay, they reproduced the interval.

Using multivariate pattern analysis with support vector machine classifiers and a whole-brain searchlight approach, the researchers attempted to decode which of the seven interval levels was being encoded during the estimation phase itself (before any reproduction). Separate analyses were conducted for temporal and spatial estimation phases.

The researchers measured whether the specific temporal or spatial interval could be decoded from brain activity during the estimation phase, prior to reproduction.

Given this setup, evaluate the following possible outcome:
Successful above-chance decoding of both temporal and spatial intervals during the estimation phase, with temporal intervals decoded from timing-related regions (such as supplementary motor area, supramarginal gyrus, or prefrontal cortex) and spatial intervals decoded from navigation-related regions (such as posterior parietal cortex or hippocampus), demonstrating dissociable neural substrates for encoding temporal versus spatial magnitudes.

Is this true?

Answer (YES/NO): NO